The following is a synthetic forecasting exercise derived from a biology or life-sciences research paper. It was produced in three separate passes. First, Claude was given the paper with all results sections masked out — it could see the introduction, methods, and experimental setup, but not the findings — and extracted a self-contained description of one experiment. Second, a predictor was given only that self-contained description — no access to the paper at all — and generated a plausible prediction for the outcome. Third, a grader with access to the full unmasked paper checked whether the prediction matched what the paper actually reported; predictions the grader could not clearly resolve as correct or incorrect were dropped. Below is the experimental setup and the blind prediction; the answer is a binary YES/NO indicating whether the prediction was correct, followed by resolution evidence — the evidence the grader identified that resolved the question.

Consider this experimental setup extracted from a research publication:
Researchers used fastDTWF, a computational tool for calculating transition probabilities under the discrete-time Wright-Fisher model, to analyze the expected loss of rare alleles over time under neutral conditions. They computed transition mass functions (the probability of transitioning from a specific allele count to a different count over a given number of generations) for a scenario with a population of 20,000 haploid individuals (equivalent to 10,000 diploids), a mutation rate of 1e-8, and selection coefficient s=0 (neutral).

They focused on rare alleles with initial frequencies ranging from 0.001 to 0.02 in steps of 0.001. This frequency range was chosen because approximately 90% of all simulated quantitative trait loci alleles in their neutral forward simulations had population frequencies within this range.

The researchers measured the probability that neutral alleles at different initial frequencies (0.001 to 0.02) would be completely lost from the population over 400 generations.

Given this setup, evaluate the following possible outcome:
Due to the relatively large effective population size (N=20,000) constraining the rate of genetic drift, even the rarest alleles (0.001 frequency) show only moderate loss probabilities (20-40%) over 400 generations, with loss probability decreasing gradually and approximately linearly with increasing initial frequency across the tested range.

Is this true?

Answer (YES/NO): NO